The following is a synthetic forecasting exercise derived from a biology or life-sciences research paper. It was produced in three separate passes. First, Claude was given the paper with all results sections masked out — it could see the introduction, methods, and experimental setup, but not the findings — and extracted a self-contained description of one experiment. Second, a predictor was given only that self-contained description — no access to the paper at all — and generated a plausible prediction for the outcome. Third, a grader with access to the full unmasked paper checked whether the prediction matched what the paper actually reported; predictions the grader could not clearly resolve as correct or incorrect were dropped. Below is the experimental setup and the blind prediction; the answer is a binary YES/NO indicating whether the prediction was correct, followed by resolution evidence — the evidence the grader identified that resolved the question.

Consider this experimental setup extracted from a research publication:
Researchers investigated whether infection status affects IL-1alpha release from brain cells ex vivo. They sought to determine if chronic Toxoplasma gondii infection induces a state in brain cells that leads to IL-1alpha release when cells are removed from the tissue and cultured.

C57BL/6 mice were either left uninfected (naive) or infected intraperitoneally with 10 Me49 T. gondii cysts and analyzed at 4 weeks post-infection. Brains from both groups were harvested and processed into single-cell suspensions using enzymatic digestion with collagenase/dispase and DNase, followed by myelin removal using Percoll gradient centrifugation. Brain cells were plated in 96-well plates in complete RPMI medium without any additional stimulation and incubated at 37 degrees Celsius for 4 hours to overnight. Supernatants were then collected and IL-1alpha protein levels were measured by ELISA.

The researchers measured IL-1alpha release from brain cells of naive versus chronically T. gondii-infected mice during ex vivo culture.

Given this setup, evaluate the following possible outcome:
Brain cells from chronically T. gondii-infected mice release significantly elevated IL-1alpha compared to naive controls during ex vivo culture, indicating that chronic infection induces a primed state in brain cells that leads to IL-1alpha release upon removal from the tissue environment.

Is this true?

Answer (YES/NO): YES